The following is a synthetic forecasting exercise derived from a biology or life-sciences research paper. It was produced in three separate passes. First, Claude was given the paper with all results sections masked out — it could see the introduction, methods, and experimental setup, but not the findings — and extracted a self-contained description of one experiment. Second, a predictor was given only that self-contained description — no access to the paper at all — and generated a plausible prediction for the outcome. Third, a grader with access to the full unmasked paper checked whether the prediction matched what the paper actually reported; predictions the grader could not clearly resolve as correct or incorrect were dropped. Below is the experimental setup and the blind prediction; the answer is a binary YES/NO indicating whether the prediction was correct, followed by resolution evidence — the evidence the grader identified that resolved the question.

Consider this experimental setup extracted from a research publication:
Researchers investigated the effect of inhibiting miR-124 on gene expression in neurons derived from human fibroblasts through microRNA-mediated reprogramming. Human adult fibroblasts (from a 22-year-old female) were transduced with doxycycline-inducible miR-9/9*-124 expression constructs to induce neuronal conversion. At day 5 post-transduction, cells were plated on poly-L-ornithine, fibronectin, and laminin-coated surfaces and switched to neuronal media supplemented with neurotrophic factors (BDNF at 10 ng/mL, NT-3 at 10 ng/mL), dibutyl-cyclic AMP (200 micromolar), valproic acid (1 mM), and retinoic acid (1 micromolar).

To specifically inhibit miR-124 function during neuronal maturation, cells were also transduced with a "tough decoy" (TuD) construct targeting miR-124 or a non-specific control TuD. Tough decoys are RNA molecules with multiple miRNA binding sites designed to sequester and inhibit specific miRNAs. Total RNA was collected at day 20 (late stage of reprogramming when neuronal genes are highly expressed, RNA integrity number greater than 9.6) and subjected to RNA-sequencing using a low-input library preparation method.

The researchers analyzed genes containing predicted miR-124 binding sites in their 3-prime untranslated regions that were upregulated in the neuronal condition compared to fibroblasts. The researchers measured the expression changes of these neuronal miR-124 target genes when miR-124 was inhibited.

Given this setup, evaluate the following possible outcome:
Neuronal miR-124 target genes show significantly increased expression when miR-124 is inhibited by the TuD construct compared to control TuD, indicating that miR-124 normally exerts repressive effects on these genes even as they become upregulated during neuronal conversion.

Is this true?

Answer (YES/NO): NO